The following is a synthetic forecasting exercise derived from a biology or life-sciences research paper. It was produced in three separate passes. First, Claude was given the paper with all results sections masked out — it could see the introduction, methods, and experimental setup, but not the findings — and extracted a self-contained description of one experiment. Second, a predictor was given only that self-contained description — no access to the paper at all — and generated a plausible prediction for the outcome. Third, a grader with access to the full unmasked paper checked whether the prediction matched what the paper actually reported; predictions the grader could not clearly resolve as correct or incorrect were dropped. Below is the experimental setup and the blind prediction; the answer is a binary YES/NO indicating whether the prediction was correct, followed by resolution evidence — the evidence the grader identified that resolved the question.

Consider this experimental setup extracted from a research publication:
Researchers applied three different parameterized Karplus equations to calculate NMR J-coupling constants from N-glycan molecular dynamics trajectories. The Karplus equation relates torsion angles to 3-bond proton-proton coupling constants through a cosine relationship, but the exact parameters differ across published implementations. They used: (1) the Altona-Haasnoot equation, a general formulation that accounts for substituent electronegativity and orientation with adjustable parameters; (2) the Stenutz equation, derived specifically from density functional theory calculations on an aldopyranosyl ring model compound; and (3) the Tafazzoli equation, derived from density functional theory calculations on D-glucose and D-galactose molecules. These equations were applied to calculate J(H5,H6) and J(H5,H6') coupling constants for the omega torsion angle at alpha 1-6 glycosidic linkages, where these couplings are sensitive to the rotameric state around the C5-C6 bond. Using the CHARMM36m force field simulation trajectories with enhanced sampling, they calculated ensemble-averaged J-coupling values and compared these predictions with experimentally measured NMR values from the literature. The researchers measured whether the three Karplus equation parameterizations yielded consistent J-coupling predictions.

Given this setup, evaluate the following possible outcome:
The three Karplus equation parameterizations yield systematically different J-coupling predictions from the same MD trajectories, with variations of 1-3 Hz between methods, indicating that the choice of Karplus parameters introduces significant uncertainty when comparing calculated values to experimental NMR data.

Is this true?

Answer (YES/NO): NO